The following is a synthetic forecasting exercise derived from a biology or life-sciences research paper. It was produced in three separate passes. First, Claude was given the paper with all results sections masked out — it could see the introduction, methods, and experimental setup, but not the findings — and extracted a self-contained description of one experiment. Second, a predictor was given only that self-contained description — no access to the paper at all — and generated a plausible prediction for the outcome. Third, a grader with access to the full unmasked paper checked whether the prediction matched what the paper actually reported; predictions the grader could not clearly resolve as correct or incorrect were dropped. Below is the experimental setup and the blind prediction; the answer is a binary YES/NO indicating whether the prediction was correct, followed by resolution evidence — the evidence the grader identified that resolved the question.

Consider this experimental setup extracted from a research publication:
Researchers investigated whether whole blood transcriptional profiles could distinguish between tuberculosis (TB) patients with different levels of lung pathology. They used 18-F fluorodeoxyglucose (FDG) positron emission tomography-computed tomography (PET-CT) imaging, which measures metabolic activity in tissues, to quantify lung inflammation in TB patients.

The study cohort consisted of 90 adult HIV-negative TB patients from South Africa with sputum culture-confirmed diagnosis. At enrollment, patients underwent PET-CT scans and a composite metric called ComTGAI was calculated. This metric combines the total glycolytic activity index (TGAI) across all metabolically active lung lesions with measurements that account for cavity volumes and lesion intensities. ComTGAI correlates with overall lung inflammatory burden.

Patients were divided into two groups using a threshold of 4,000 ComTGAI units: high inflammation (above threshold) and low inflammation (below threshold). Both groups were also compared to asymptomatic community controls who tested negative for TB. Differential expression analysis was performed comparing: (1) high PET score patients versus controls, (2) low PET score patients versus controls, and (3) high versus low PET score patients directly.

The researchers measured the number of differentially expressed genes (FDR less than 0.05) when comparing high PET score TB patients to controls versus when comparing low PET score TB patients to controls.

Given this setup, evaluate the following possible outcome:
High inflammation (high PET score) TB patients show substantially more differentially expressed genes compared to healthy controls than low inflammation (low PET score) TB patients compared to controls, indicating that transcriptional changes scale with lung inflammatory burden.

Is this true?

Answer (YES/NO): NO